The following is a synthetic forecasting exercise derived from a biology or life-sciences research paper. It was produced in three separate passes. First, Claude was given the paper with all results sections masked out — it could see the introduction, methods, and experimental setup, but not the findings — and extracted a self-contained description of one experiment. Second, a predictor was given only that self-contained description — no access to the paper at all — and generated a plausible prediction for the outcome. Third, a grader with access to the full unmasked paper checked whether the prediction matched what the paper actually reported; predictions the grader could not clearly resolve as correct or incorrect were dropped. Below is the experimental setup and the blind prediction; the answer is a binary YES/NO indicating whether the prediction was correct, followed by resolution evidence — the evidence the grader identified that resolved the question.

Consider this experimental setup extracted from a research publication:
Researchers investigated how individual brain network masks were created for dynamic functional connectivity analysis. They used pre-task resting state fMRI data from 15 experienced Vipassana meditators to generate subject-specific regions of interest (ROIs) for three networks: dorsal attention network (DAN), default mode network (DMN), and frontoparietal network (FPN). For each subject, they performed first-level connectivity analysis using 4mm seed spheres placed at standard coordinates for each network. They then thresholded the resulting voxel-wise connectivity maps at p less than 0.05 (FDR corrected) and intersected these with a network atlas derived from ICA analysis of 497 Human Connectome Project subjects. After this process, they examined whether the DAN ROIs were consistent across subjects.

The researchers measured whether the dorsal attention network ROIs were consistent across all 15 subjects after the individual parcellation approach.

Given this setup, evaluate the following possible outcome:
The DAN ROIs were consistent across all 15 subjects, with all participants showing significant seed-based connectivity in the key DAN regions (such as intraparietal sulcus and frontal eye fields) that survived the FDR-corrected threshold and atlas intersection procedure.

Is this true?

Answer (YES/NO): NO